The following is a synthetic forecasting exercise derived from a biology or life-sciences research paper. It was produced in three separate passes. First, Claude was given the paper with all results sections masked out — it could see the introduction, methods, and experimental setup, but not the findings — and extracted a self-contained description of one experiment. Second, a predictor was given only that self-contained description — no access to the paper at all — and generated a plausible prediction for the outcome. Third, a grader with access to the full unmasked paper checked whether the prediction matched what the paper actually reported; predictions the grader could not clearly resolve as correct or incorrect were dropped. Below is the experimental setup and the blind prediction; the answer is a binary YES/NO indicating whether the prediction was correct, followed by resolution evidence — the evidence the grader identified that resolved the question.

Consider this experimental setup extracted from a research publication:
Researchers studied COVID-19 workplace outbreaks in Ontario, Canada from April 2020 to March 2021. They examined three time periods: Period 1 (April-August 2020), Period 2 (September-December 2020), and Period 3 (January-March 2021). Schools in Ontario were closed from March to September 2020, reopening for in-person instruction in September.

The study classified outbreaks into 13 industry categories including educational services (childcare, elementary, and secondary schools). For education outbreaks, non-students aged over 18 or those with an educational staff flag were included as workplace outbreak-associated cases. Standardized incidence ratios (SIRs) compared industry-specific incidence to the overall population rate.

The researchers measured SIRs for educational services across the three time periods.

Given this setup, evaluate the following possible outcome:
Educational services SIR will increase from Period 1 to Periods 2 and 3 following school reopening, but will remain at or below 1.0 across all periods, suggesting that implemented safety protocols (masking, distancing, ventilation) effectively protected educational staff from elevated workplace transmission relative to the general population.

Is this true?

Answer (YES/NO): NO